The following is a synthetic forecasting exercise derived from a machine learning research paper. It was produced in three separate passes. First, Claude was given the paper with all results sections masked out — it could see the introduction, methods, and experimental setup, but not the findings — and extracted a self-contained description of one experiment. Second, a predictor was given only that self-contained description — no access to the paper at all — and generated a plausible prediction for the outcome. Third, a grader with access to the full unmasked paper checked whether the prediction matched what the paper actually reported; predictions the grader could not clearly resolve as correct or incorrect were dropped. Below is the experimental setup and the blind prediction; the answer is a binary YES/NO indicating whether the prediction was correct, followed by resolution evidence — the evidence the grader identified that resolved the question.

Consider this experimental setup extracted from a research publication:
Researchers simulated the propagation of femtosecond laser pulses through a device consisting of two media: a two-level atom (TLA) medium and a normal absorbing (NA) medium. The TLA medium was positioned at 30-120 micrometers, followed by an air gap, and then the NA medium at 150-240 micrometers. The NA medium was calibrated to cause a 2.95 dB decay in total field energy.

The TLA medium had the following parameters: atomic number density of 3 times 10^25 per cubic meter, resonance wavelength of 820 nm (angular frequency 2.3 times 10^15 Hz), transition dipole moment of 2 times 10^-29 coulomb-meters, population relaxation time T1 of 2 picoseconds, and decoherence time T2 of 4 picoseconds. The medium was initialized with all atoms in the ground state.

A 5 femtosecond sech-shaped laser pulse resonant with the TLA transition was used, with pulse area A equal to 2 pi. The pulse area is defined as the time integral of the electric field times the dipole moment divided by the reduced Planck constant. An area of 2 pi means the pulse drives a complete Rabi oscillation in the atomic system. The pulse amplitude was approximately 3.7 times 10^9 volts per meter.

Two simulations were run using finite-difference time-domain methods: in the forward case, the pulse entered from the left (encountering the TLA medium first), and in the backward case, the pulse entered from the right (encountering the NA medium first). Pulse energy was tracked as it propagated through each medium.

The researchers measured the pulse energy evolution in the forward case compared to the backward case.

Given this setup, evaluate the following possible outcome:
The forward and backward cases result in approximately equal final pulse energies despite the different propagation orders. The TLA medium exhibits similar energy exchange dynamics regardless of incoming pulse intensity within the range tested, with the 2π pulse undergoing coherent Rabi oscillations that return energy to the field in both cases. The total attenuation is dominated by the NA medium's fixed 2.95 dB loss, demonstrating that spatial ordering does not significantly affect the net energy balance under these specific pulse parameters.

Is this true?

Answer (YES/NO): NO